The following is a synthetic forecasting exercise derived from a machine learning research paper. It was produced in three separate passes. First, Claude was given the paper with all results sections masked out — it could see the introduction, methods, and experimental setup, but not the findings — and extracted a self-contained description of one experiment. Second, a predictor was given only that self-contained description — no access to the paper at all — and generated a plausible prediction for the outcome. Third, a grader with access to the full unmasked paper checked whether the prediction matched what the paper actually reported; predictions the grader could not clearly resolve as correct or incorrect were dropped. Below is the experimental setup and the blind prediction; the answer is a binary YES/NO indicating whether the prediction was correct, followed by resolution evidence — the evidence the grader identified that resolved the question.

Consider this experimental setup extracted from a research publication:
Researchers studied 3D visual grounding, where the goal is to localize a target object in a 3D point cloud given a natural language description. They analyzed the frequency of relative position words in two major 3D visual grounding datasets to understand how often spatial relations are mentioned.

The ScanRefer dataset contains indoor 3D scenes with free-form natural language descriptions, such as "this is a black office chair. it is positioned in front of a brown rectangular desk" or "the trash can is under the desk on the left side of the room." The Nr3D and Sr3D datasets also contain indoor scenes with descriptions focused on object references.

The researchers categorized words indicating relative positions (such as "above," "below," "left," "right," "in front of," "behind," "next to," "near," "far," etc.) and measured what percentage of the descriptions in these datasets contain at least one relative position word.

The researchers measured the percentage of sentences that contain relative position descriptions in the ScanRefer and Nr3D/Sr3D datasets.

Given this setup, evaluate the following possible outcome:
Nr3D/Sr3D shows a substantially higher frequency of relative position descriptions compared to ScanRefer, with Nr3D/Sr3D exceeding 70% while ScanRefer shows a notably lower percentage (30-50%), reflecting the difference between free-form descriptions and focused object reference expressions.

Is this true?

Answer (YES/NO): NO